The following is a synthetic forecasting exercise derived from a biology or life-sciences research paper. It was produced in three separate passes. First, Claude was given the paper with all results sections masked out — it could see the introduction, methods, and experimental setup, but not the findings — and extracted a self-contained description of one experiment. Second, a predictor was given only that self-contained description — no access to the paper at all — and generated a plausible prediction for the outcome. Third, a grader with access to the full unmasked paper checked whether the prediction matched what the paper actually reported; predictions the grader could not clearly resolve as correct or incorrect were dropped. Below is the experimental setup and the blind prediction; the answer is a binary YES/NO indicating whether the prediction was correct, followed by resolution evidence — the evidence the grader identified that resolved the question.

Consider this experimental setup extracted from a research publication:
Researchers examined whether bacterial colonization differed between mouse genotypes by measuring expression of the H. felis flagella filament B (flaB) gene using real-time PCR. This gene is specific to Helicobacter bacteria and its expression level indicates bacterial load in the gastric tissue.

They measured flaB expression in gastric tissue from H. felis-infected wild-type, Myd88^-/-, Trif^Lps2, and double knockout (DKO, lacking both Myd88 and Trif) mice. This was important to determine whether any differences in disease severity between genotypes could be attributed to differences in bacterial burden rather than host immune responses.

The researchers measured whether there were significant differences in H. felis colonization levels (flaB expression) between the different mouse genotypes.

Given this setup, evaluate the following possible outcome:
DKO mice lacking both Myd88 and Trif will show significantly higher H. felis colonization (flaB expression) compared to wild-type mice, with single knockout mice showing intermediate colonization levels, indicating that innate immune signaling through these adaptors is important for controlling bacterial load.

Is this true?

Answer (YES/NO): NO